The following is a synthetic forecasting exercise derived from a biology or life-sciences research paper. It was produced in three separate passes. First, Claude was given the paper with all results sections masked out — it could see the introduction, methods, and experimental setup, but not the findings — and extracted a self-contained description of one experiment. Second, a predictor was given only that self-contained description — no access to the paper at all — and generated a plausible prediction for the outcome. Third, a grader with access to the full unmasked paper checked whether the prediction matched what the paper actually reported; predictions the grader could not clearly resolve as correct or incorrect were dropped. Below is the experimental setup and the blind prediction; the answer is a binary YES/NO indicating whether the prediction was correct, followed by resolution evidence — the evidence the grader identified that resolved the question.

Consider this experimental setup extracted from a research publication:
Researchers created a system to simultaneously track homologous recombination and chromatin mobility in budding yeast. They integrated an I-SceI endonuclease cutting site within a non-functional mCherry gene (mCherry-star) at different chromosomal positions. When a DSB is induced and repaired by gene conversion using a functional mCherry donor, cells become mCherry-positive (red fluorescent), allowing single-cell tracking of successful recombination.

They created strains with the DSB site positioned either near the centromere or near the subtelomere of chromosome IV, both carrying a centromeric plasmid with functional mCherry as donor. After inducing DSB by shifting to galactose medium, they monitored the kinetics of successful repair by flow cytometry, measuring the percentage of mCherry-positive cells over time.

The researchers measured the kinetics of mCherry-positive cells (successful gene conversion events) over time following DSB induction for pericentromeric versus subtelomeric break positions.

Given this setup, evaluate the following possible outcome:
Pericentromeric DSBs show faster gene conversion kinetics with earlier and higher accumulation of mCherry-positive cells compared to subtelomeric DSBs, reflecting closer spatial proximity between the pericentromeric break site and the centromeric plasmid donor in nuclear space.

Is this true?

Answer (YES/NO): YES